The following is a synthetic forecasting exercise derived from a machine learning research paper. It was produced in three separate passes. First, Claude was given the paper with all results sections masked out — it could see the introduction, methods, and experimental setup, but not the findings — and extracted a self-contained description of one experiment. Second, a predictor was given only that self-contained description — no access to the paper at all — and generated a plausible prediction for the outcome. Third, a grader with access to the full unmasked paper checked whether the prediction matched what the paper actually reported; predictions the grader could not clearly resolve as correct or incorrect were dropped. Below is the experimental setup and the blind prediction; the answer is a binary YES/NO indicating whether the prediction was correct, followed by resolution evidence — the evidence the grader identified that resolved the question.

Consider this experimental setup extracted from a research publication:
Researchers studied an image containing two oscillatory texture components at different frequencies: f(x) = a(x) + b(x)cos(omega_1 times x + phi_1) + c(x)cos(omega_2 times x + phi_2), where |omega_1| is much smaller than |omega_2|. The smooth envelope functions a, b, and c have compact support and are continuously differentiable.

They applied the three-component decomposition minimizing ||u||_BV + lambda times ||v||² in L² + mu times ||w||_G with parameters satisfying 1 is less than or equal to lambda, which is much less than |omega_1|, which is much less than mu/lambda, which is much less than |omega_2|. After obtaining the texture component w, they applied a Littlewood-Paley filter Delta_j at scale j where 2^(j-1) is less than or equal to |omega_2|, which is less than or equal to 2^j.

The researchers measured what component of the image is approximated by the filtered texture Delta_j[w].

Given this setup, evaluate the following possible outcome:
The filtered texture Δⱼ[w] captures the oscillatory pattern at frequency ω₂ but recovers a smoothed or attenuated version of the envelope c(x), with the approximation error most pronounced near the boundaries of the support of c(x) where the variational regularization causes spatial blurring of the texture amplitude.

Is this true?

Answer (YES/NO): NO